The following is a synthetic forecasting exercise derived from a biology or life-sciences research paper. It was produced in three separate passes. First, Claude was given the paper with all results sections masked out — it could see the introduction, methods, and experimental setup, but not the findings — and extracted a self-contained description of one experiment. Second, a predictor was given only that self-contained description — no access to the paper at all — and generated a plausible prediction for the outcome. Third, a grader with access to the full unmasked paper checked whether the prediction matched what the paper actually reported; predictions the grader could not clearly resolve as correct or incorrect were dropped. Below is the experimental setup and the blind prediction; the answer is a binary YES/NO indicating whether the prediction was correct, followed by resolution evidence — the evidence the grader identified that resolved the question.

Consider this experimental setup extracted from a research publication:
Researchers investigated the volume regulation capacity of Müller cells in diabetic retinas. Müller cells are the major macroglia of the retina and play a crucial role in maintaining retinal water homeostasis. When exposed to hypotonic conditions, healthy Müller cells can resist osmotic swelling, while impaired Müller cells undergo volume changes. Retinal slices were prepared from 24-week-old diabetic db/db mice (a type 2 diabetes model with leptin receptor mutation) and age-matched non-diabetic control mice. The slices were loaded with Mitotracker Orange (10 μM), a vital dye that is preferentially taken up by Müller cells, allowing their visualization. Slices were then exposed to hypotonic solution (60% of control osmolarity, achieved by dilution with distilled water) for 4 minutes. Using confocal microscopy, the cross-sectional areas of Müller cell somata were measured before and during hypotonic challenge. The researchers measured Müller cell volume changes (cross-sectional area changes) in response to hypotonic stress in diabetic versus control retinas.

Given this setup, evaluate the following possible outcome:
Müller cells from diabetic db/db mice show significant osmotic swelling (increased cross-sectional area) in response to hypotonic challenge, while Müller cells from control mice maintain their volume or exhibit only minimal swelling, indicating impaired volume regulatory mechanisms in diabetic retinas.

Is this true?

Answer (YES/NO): YES